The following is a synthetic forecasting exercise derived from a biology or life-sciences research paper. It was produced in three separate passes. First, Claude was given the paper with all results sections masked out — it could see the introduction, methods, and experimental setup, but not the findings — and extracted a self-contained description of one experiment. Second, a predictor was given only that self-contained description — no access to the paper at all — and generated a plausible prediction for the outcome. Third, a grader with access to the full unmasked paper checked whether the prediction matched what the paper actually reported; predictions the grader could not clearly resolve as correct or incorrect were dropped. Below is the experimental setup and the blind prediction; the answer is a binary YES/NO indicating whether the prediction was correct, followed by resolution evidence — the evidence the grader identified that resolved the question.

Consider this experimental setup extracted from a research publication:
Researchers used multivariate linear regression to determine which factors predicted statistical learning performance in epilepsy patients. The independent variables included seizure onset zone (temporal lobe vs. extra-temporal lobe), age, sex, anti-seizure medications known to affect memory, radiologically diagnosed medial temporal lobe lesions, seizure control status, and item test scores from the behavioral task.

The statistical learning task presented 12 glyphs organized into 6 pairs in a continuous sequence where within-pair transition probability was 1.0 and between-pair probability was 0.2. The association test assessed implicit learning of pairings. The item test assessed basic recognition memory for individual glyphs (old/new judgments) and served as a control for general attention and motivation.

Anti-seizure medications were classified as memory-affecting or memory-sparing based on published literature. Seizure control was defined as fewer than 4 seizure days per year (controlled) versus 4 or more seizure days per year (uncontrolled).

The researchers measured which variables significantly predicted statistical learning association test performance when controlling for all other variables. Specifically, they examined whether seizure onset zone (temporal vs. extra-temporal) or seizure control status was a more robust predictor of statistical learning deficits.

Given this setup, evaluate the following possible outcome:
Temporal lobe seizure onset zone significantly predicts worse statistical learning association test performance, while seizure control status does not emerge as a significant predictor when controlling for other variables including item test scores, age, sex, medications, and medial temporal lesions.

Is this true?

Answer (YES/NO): NO